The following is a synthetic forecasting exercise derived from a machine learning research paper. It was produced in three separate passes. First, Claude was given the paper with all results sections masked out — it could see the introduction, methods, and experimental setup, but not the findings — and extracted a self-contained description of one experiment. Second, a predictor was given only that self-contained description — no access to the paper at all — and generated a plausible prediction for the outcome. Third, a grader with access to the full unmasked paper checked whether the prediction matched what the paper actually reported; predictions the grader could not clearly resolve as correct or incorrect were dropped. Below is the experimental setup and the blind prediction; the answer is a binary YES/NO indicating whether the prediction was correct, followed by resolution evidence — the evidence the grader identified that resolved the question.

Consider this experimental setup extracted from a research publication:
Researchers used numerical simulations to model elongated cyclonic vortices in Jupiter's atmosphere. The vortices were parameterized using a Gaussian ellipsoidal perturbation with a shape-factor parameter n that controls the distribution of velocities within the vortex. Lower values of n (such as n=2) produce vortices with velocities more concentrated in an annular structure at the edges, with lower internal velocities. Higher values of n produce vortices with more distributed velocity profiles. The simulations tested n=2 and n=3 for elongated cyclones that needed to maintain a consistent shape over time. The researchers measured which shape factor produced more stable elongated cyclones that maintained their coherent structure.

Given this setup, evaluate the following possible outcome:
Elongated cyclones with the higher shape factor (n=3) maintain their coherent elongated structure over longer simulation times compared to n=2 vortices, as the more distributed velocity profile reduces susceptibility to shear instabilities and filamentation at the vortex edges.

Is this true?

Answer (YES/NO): NO